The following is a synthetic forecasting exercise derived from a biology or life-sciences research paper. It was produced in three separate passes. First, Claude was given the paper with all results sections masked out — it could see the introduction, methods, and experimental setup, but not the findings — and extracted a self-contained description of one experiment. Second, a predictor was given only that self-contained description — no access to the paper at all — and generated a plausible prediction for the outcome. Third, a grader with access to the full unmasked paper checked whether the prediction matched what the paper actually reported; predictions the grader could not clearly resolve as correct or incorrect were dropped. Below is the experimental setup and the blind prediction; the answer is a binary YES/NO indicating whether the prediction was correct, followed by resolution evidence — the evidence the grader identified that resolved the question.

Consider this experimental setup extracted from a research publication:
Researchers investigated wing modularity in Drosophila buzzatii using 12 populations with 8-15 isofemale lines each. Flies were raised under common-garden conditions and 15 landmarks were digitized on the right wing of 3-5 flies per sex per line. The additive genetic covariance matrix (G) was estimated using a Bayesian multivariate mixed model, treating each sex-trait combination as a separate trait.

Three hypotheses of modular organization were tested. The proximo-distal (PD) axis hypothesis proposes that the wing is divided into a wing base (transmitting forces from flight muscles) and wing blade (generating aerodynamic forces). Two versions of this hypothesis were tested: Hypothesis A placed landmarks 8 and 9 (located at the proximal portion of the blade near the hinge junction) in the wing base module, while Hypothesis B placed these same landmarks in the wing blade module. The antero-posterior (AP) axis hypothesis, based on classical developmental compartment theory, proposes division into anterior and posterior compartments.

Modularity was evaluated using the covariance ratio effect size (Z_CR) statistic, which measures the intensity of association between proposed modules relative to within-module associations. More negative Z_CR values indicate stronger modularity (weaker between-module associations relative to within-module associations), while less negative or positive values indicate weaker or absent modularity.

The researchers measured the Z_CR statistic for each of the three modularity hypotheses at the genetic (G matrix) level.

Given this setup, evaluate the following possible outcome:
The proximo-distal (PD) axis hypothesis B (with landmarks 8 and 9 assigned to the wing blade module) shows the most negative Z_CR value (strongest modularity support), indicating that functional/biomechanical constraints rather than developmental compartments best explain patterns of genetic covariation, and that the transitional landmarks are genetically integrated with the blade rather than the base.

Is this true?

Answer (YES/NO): NO